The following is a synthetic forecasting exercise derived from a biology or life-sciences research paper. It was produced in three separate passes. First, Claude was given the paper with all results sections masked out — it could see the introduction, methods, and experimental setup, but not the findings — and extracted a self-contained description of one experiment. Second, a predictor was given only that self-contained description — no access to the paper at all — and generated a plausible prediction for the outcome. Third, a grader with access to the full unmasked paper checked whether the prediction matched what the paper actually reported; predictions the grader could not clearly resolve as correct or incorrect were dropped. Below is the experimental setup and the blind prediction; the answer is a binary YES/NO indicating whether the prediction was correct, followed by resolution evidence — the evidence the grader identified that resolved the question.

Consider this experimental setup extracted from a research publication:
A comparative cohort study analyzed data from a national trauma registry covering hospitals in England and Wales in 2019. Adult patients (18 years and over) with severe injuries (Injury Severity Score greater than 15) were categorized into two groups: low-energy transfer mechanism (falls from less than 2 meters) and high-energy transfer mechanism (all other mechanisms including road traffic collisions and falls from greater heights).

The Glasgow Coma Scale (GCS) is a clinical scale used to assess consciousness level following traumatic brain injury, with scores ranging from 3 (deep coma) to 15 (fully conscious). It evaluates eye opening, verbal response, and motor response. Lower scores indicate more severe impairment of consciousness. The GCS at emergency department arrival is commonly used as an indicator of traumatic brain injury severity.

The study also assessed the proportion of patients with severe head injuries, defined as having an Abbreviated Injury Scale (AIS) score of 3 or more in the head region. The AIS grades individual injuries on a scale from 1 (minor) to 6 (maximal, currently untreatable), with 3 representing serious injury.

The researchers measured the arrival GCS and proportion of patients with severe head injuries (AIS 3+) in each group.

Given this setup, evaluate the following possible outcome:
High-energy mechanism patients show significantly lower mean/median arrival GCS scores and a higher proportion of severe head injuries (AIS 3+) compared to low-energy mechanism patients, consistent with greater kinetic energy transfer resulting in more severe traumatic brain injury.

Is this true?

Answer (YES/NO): NO